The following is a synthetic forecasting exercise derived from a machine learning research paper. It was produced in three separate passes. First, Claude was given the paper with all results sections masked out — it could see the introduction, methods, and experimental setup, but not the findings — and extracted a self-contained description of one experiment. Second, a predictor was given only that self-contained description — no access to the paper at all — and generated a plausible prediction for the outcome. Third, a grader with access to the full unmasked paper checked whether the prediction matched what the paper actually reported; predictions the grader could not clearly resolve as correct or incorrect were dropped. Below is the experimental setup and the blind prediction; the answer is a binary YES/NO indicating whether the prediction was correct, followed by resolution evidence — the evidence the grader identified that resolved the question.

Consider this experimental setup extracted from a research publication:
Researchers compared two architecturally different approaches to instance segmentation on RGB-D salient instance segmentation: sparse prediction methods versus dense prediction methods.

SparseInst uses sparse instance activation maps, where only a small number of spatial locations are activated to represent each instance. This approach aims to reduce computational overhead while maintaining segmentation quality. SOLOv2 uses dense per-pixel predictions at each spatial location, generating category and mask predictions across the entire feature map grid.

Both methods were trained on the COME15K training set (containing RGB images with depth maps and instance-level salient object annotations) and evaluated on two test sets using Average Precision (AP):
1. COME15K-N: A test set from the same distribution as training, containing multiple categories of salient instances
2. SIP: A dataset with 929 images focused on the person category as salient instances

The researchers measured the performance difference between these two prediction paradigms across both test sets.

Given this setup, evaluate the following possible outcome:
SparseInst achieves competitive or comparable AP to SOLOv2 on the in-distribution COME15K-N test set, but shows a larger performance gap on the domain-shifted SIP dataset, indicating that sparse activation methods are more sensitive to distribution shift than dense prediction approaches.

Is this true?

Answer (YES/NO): YES